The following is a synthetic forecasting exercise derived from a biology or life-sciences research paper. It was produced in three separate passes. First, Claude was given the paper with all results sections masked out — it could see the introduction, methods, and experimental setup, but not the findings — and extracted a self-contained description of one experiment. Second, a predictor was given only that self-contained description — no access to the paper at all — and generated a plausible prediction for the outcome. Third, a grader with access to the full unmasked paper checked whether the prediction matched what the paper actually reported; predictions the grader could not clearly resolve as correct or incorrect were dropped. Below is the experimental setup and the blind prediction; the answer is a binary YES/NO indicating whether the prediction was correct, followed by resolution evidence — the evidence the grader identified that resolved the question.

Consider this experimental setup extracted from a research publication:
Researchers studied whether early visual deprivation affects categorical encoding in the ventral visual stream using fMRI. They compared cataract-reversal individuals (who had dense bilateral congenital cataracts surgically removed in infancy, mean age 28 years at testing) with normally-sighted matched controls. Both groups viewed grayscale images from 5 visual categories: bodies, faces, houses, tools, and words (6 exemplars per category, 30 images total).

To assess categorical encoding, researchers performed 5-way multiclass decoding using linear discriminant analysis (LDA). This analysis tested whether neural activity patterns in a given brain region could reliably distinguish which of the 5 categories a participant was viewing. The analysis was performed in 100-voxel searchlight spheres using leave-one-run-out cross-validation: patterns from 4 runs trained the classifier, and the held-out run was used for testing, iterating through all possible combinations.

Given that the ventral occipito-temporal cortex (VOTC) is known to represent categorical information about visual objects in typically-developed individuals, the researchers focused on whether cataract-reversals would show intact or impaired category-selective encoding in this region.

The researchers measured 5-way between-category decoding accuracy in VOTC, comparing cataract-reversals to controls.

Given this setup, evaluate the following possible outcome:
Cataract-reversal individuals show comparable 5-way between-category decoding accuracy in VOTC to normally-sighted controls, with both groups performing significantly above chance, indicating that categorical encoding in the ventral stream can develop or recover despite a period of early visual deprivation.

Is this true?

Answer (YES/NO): YES